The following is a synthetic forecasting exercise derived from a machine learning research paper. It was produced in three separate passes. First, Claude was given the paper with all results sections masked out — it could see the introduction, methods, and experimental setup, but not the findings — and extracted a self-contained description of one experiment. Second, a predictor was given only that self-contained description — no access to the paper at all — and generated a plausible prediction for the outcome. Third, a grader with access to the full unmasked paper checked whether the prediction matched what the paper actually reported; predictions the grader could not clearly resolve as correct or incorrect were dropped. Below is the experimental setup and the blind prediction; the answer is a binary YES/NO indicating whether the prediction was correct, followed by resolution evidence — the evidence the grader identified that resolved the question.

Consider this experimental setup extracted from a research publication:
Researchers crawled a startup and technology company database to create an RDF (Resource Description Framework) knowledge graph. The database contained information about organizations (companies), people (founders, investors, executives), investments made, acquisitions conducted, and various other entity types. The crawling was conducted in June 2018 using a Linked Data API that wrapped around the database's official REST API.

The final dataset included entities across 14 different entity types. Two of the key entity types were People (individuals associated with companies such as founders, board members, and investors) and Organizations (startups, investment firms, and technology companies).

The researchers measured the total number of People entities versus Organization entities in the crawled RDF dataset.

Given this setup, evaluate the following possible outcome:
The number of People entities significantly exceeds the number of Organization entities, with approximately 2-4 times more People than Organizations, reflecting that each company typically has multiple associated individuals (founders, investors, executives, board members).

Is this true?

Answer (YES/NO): NO